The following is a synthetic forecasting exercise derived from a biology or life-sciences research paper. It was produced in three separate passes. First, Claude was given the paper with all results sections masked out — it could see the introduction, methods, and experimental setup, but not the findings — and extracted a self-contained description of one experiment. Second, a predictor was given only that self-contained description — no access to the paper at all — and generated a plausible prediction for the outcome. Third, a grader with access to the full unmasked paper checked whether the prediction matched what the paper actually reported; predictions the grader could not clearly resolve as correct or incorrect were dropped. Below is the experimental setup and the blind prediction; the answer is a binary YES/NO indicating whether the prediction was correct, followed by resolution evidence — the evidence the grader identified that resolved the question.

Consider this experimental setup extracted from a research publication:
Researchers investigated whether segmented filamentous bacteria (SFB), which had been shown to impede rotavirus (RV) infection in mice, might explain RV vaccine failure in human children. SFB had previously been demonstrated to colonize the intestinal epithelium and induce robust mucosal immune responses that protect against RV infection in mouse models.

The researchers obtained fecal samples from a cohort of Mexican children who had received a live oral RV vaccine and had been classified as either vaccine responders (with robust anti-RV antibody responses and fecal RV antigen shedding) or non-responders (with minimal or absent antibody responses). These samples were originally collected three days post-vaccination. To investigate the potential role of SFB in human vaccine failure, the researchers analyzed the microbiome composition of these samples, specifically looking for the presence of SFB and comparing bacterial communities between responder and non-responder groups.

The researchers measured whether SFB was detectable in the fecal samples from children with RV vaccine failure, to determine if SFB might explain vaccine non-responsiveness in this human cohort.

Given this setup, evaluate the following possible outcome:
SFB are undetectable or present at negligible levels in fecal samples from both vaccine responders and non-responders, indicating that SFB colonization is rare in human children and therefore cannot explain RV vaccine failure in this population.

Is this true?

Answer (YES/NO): YES